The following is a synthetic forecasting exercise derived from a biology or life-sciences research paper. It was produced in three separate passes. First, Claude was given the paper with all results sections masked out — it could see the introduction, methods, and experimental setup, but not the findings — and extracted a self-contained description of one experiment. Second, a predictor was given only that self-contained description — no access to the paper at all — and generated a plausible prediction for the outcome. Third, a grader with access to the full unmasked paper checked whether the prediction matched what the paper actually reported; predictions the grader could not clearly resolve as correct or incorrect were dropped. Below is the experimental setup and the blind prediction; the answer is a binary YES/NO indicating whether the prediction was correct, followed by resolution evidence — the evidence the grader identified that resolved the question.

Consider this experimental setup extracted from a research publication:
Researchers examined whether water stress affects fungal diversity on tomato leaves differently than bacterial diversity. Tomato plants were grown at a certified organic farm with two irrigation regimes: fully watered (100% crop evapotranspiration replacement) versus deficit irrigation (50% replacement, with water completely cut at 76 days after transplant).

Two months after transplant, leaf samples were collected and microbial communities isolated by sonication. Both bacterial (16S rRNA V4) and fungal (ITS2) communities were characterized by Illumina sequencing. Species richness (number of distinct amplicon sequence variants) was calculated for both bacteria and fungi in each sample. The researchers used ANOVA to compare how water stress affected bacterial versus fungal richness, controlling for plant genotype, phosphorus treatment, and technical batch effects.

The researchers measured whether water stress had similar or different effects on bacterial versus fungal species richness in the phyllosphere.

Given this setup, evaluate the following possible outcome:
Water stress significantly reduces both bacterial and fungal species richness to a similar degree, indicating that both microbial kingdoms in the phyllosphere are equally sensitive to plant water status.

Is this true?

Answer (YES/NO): NO